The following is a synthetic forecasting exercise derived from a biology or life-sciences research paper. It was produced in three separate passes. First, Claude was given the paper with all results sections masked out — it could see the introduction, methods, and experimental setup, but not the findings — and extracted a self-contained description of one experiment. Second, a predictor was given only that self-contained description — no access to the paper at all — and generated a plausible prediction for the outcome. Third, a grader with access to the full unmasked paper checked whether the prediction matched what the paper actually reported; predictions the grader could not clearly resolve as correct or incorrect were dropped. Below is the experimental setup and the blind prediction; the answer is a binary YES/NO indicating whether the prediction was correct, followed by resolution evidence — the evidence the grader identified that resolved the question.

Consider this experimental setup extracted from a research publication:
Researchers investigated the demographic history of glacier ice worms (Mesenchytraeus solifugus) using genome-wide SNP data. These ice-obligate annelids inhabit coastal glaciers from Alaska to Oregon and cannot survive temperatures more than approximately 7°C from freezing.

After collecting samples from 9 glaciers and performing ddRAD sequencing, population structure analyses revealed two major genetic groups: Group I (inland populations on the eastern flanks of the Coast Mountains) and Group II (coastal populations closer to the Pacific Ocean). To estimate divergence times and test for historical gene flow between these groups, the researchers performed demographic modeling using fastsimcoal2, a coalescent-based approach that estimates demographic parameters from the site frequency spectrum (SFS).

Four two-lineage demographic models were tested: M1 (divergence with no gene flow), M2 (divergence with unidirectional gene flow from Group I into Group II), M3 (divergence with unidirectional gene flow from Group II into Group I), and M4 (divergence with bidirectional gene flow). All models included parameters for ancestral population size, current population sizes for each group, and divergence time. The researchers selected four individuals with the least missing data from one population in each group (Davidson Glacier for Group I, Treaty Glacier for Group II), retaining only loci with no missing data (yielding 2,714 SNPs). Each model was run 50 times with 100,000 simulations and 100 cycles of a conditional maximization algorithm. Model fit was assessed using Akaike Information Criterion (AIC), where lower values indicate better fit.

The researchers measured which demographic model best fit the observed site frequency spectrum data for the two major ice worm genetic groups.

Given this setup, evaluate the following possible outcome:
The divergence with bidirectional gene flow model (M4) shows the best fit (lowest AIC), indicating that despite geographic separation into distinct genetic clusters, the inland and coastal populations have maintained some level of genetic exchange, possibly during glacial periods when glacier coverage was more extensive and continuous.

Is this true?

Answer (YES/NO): NO